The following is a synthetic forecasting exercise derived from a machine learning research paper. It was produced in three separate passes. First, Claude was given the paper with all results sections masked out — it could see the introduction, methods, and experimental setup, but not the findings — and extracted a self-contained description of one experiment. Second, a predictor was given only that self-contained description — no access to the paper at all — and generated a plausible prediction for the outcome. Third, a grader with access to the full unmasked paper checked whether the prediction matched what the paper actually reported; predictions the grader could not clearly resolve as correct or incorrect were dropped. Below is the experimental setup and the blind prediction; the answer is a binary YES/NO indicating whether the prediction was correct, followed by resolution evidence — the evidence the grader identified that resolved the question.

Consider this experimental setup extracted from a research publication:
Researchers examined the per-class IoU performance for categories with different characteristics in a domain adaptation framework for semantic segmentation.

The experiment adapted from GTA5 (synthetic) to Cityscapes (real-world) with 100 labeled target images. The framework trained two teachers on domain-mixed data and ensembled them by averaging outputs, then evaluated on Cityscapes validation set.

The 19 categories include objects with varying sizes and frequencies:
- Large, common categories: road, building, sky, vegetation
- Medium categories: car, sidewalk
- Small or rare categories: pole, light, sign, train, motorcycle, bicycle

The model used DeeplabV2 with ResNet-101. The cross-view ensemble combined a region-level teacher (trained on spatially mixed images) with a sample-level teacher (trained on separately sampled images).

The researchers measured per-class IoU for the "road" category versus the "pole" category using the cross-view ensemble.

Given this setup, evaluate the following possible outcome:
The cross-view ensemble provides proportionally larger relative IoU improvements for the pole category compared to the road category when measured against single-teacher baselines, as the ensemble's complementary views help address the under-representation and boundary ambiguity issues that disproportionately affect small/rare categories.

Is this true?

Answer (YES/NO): YES